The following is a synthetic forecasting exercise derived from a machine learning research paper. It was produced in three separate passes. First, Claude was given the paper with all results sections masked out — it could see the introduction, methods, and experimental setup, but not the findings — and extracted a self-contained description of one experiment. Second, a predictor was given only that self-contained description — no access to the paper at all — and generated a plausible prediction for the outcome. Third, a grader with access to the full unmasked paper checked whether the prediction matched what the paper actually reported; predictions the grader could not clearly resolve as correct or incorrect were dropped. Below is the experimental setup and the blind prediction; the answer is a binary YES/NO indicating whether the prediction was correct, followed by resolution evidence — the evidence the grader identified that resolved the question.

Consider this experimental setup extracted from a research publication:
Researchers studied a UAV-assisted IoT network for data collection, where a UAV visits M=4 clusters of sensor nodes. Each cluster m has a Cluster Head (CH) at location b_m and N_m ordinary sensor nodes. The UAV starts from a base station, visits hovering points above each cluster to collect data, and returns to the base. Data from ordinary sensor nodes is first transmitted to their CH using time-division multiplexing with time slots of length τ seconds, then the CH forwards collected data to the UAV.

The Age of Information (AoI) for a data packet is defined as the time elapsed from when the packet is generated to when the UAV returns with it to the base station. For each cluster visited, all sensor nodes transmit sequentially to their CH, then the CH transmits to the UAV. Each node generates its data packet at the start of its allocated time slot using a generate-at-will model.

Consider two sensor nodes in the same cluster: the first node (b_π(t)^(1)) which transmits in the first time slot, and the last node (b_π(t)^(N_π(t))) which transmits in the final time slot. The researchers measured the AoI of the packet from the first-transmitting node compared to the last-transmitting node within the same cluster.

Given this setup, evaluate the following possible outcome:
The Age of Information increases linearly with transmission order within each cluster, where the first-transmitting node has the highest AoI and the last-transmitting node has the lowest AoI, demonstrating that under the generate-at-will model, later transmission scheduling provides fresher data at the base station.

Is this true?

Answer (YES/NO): NO